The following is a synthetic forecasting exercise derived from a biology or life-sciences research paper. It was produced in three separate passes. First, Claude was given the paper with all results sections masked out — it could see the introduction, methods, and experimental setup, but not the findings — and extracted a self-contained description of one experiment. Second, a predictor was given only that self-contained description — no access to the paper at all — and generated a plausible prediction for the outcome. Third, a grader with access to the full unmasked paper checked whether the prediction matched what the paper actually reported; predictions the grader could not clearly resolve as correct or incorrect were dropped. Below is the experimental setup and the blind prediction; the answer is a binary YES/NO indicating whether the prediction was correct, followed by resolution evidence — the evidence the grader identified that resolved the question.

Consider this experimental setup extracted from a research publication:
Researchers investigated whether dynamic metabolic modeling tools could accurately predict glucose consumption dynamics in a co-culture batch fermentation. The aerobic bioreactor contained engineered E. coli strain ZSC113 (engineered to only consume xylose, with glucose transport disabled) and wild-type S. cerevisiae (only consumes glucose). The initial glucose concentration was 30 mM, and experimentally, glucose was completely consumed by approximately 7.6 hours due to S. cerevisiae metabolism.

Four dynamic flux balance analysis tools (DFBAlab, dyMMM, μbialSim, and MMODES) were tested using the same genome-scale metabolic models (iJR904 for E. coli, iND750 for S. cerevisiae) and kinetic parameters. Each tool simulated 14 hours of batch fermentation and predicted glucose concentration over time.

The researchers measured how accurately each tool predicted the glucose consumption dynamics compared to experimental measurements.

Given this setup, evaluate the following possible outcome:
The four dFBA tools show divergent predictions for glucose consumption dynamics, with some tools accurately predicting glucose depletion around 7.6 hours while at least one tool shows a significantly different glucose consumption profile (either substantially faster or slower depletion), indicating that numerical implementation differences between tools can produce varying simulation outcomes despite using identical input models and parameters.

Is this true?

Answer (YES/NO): YES